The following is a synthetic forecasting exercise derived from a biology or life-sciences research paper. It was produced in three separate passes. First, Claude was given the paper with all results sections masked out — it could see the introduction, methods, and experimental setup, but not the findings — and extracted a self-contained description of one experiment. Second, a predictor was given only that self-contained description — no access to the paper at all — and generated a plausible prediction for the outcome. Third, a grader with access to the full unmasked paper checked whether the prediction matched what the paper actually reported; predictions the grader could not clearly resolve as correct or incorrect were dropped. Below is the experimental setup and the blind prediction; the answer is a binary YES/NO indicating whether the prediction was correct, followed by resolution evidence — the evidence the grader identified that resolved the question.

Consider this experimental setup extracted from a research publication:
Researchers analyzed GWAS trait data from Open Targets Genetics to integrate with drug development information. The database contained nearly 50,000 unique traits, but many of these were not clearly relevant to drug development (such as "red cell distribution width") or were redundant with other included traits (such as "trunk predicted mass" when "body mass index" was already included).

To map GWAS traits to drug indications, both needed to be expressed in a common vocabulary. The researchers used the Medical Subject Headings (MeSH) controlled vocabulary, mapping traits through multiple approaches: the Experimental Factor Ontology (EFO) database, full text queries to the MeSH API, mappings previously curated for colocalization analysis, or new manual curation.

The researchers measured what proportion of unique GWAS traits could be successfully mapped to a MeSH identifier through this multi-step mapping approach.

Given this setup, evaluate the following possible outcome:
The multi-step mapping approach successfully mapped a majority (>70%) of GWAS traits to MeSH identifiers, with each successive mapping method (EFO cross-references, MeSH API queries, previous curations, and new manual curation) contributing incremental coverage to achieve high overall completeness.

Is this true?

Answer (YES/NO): NO